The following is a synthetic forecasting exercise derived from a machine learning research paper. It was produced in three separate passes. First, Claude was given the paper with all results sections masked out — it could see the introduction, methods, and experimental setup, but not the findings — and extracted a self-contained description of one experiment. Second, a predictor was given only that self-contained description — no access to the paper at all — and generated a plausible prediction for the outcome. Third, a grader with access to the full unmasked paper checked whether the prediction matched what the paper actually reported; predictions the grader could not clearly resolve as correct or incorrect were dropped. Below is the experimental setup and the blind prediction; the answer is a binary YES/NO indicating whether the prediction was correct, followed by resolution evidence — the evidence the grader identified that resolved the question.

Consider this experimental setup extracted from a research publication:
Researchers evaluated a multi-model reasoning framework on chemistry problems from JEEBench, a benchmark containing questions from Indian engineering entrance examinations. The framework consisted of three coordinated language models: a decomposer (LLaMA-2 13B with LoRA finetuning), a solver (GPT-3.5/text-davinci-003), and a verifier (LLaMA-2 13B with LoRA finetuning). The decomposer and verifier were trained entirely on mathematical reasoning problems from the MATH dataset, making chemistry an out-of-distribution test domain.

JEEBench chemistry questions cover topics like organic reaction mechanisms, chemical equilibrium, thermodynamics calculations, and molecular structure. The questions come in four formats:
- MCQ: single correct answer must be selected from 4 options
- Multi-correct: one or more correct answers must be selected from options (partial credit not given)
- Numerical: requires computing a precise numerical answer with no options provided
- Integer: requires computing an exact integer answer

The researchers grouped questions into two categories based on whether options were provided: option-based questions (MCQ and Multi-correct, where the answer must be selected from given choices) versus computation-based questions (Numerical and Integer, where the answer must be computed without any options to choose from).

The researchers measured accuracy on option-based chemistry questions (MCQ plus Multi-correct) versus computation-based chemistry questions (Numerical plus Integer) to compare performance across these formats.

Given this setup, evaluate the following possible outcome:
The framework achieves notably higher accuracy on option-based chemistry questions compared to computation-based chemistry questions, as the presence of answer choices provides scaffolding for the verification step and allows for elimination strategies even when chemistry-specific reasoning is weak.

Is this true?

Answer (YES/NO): YES